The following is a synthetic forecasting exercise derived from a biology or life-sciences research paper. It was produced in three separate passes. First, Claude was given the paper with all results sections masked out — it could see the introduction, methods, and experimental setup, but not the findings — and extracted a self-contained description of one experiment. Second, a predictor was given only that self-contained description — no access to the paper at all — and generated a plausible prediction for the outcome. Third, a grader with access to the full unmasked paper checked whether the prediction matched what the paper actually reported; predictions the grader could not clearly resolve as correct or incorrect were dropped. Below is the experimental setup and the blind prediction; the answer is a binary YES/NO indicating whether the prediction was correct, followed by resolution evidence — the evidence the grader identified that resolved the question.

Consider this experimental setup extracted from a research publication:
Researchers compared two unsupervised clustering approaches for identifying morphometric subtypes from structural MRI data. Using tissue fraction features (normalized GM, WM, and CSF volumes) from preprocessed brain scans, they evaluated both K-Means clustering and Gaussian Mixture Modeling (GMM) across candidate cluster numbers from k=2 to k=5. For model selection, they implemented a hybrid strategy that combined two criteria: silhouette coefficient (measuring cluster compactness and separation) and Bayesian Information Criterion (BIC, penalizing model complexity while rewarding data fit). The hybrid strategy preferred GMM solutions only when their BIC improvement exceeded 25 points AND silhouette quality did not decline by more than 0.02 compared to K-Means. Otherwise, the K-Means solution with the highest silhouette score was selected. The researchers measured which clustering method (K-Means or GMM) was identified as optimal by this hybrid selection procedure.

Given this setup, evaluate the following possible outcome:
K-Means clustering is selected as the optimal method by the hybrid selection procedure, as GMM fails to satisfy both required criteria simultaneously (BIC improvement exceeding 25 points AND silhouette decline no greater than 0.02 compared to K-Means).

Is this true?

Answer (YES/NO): YES